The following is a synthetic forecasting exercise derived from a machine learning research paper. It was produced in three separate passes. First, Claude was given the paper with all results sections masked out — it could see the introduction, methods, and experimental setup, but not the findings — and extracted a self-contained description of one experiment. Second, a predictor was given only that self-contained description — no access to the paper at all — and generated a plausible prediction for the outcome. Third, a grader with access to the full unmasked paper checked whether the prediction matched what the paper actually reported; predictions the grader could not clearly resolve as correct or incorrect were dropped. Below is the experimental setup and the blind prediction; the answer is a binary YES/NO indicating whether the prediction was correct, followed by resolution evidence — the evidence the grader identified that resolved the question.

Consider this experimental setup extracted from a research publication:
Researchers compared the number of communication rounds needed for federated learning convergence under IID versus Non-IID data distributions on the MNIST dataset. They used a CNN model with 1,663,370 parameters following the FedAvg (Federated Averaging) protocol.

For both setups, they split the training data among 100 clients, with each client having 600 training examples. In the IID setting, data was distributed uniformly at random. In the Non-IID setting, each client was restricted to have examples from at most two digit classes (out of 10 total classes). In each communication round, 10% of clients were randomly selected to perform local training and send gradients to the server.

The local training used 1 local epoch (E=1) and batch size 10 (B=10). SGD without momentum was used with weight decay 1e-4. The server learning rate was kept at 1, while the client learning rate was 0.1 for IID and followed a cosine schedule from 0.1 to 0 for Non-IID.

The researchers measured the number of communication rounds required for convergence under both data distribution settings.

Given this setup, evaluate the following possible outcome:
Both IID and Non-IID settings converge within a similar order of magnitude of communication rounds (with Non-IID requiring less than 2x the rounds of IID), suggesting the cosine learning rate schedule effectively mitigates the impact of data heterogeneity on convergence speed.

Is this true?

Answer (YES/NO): NO